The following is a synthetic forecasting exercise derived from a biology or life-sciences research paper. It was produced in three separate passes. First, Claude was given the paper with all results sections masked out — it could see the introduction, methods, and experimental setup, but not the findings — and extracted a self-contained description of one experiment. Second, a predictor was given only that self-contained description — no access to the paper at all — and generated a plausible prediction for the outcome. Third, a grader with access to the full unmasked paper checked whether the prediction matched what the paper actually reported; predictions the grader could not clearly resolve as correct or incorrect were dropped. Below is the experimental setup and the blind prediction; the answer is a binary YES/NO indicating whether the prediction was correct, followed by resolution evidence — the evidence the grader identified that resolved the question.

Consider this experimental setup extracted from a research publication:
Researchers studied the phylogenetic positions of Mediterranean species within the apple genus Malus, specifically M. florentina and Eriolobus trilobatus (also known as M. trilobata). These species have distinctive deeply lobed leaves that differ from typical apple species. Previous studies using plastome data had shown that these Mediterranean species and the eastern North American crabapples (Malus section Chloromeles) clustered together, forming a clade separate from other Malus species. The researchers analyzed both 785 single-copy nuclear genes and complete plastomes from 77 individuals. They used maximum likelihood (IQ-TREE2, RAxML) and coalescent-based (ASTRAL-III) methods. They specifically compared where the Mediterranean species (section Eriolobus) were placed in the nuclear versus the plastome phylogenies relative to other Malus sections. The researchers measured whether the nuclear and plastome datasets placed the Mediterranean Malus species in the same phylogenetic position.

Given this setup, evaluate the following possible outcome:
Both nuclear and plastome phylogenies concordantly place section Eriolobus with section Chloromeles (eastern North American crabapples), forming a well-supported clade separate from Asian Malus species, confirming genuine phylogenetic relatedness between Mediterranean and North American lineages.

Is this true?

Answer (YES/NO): YES